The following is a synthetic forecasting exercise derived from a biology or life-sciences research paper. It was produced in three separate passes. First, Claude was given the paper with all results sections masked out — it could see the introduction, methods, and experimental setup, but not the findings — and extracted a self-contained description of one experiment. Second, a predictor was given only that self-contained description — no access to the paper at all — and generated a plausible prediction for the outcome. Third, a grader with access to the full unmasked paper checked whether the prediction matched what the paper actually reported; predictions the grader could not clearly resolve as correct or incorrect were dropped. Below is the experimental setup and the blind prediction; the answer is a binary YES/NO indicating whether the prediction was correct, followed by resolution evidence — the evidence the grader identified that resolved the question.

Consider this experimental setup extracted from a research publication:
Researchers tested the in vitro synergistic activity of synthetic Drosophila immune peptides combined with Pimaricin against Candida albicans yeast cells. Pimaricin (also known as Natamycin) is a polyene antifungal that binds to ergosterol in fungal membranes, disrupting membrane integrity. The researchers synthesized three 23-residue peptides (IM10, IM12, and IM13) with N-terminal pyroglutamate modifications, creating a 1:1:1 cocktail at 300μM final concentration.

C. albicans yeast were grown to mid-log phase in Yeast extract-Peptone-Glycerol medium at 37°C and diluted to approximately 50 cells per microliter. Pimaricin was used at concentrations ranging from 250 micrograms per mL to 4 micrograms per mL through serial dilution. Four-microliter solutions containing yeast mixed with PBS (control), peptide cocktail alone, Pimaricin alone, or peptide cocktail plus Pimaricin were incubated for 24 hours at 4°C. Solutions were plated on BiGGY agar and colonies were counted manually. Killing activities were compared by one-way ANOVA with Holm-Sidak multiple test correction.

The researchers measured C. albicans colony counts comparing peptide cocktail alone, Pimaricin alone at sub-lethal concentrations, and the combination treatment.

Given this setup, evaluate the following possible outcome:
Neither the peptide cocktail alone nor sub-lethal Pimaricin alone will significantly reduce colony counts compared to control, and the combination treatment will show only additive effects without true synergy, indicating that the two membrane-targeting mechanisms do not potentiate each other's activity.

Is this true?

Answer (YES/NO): NO